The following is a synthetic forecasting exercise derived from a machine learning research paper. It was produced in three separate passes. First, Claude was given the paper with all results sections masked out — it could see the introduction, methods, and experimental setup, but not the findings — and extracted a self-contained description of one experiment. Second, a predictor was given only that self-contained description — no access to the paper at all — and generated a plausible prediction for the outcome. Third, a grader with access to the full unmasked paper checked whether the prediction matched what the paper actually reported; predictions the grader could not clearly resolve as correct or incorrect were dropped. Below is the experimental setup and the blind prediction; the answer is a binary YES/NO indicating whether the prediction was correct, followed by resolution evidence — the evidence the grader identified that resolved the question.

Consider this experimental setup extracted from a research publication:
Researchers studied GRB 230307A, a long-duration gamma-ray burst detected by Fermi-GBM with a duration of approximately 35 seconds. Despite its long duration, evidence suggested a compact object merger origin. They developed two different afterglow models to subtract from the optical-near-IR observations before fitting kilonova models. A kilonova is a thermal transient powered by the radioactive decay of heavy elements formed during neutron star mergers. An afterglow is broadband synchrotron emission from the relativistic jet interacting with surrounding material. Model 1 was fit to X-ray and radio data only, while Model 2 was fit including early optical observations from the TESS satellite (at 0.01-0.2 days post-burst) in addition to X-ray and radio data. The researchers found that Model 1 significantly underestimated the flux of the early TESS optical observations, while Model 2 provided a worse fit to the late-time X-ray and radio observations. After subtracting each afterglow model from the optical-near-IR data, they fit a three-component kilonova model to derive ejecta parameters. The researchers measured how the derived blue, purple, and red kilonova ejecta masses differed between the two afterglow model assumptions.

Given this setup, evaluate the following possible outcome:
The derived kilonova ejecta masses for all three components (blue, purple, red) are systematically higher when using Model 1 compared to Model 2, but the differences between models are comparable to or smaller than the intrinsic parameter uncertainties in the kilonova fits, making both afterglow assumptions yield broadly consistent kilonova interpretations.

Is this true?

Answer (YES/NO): NO